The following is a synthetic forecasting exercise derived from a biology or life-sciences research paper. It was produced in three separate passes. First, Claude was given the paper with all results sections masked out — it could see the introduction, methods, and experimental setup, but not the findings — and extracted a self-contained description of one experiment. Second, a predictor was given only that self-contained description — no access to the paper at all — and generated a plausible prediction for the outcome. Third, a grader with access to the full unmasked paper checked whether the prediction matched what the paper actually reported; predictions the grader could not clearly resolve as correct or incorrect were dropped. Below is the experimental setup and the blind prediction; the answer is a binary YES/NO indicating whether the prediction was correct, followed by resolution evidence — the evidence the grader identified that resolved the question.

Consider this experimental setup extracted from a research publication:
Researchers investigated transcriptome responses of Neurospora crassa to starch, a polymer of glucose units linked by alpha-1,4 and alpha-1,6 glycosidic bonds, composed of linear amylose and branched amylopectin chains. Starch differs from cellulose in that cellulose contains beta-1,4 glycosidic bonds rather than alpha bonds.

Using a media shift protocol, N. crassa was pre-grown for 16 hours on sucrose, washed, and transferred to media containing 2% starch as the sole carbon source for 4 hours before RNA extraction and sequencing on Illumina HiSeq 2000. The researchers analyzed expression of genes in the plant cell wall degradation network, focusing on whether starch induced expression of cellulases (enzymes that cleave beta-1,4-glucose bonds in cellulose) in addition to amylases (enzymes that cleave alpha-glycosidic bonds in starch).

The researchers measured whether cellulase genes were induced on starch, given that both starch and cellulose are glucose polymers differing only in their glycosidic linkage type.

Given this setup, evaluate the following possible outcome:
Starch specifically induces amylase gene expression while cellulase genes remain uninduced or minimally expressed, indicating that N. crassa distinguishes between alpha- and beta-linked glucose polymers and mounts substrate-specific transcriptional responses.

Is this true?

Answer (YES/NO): YES